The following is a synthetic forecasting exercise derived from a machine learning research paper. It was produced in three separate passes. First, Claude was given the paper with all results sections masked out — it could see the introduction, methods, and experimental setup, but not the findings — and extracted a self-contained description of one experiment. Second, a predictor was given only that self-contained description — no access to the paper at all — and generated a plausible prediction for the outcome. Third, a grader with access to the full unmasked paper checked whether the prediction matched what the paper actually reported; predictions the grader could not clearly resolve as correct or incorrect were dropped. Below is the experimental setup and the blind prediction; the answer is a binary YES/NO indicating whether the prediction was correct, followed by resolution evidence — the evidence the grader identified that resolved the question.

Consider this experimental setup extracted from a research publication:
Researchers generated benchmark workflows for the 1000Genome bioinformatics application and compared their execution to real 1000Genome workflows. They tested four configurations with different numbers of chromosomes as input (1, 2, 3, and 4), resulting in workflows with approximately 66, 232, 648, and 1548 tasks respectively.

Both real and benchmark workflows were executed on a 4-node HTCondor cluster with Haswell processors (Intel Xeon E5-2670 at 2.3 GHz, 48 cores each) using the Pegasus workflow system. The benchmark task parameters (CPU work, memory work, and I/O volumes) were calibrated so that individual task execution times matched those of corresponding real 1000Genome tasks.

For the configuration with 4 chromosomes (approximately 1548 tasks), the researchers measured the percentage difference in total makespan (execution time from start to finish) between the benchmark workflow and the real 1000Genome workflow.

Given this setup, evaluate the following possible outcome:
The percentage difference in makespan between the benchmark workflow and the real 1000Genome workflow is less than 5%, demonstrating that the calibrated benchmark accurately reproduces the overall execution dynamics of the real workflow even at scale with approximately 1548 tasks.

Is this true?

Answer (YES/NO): YES